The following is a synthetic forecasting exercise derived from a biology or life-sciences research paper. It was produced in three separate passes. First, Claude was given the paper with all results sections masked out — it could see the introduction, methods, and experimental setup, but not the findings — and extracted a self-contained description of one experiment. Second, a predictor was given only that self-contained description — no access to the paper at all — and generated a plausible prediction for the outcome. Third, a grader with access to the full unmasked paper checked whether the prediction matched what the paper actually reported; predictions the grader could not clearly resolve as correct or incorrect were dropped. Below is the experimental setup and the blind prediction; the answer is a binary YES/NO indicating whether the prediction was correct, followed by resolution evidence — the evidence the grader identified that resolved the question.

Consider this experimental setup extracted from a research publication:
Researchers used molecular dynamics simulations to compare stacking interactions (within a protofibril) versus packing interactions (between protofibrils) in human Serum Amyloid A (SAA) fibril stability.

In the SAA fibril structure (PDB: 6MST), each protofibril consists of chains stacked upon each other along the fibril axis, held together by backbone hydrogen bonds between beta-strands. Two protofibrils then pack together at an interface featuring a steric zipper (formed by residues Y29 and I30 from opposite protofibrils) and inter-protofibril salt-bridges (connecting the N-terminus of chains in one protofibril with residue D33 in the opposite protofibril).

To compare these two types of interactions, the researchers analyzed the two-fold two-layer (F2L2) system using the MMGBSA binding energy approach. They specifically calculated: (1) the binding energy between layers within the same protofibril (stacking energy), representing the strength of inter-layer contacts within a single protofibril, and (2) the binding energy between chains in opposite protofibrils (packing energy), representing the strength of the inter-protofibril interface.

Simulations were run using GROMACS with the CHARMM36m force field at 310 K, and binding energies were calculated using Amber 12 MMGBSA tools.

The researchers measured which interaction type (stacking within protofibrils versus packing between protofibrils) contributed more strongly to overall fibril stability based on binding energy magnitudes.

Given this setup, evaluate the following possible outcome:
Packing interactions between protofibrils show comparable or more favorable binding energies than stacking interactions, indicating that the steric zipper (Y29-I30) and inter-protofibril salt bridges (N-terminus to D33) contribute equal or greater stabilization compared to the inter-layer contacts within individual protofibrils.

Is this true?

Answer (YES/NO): NO